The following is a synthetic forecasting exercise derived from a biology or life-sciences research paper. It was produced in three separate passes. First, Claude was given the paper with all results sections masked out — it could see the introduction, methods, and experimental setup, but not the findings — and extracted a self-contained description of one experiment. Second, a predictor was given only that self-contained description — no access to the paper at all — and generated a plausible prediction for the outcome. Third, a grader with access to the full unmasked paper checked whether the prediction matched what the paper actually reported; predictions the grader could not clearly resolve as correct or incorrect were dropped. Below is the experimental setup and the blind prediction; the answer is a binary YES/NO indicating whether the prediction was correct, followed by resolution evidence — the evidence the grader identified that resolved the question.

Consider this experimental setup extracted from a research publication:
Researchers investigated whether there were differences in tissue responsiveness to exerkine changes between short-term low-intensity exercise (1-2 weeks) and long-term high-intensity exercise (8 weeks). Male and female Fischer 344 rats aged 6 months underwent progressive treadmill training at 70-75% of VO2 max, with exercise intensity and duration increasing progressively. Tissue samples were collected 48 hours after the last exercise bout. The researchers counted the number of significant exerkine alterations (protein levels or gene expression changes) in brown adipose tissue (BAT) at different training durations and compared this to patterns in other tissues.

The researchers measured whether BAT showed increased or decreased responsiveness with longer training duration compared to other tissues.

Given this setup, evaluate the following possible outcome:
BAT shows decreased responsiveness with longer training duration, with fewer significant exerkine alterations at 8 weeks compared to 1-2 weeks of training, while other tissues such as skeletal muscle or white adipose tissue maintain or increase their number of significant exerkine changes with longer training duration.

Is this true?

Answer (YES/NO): NO